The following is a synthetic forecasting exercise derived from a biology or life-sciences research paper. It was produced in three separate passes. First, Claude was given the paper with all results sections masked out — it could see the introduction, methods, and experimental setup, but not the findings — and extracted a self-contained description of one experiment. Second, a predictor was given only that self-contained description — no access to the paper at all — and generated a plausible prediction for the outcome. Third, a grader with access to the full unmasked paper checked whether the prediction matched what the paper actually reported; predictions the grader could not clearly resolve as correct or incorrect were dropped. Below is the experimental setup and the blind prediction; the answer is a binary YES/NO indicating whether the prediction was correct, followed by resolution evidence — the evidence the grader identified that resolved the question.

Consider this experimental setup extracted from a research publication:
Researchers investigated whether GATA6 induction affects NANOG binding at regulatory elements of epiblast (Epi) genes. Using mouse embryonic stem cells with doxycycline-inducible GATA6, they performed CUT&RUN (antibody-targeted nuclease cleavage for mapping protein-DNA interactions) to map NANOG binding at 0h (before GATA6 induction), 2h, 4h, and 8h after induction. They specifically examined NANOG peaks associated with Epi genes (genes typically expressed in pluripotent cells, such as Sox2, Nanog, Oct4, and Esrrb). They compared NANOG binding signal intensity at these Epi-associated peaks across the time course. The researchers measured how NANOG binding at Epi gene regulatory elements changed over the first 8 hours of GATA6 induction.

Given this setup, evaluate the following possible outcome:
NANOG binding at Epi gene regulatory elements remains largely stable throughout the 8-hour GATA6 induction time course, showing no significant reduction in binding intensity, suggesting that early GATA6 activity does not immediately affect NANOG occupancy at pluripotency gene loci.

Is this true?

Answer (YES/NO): NO